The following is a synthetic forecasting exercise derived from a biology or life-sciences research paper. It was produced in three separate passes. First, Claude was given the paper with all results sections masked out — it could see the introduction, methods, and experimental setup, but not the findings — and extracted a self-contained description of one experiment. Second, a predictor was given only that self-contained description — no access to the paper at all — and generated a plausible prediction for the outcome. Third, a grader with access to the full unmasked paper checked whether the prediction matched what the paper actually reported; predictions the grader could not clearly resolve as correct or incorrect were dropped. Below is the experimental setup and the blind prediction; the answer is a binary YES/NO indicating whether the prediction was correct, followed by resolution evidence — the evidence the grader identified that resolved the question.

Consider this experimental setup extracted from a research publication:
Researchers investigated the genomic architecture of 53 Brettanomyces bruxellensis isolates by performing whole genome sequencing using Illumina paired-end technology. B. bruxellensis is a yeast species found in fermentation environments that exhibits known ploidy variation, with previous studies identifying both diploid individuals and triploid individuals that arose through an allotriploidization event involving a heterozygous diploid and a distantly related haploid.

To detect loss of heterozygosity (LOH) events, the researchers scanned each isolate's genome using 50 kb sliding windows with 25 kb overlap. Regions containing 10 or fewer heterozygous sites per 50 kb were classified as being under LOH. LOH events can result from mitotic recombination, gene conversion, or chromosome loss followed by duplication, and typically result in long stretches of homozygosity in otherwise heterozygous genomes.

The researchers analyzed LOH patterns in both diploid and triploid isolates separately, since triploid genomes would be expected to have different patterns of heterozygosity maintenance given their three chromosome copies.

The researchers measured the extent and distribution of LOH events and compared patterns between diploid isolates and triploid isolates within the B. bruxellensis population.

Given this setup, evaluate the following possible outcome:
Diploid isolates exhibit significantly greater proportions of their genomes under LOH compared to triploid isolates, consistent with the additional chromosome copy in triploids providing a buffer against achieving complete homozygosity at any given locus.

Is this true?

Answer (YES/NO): YES